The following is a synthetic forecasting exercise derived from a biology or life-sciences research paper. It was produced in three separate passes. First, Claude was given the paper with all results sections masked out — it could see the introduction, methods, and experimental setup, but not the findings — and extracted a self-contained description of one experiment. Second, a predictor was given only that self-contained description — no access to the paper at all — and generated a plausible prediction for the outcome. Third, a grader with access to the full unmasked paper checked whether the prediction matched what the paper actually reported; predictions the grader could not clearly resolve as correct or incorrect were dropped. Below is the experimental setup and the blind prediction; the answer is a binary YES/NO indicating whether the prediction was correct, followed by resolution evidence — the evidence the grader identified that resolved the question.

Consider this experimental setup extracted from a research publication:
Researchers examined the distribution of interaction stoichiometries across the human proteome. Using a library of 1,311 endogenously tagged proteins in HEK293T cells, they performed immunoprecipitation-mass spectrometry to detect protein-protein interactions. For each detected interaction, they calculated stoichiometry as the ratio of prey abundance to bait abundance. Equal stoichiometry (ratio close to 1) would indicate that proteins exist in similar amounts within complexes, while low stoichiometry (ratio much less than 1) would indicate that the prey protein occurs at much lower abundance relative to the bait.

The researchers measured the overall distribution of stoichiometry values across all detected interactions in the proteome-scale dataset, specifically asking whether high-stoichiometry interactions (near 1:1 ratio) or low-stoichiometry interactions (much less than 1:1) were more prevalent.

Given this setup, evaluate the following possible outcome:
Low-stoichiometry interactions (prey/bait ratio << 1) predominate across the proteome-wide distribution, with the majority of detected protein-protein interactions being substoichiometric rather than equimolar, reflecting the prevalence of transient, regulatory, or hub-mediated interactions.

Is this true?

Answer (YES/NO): YES